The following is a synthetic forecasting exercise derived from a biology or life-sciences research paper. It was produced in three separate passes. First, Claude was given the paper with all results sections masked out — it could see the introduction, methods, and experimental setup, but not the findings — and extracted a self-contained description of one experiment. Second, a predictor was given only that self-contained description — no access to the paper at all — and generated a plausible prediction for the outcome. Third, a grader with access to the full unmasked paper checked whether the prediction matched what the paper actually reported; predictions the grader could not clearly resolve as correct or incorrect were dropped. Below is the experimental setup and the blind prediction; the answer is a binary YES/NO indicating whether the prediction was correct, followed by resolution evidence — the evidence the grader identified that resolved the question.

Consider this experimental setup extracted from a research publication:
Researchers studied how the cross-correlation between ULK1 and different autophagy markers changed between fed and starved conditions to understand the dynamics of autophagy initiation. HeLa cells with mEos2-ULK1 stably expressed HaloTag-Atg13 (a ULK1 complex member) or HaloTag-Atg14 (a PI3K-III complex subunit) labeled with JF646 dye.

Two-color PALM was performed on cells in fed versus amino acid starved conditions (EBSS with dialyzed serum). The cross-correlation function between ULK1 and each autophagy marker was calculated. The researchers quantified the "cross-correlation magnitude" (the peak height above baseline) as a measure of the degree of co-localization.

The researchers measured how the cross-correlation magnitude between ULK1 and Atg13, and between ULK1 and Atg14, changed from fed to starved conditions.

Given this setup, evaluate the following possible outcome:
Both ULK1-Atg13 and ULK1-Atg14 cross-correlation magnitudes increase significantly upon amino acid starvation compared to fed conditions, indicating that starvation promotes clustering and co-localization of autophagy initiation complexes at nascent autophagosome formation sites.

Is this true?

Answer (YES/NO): NO